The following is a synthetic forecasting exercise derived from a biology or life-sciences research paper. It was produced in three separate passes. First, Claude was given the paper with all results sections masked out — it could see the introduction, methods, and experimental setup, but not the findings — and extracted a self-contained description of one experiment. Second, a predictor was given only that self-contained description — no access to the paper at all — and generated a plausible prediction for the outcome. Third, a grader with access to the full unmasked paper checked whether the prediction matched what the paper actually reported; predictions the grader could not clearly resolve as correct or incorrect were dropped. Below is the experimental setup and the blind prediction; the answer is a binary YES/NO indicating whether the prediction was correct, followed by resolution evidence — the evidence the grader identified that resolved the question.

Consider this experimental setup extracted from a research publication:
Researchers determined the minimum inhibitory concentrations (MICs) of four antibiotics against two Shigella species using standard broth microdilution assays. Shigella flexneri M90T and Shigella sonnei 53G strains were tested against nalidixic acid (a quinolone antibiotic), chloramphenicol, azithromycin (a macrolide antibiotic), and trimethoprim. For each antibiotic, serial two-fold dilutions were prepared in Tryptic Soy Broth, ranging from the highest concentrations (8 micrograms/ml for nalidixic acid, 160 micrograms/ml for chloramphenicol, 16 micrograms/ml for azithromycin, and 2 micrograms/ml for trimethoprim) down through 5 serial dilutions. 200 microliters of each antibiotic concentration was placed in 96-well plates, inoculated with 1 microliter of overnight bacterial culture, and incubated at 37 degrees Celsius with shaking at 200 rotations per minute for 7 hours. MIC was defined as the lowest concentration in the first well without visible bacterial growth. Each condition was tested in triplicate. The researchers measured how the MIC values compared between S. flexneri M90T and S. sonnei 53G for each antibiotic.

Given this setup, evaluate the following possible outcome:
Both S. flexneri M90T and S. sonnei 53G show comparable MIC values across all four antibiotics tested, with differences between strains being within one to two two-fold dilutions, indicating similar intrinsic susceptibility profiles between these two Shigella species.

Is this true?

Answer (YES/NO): NO